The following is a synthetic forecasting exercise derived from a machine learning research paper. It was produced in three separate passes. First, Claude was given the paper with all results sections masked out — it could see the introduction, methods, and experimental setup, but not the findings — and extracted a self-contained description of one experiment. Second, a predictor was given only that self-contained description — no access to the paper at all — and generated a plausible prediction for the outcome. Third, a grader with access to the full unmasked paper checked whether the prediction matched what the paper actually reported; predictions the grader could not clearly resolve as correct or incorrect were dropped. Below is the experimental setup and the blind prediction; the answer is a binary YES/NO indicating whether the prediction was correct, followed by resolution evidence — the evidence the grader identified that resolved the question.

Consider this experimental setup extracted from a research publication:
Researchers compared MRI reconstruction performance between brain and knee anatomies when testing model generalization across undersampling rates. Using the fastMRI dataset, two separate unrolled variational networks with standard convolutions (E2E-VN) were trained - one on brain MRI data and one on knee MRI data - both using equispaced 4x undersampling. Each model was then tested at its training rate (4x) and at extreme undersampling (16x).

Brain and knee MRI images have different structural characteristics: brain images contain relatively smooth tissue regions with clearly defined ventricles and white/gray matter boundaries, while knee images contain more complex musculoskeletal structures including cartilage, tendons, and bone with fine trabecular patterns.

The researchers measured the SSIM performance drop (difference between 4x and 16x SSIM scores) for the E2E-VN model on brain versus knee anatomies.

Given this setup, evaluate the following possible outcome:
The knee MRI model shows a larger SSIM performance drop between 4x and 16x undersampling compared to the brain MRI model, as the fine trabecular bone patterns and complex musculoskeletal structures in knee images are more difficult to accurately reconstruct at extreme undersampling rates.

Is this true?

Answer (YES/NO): NO